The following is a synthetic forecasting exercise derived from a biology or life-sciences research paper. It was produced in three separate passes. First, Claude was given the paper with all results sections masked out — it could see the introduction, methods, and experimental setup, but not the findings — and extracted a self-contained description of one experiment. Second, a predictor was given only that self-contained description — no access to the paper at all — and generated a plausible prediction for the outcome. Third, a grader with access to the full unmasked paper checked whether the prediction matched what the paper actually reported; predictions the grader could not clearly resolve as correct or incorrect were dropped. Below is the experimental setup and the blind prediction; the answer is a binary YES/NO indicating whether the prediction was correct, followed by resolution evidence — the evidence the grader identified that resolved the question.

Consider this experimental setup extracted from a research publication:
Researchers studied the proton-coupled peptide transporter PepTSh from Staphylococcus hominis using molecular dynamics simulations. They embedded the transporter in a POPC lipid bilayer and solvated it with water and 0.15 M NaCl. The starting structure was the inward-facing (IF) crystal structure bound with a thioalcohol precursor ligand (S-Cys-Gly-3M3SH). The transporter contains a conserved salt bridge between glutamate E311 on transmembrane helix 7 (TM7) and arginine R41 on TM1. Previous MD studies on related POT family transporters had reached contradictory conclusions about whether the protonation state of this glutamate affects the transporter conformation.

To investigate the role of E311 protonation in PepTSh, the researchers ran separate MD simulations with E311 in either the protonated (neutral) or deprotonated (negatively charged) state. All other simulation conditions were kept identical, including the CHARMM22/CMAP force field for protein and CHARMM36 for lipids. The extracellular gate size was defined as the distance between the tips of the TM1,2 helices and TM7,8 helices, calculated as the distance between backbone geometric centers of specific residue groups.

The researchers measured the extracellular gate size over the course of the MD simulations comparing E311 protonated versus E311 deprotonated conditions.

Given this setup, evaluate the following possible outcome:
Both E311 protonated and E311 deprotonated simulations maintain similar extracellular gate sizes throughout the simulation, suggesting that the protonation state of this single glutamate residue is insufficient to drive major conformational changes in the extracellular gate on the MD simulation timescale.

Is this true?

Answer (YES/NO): YES